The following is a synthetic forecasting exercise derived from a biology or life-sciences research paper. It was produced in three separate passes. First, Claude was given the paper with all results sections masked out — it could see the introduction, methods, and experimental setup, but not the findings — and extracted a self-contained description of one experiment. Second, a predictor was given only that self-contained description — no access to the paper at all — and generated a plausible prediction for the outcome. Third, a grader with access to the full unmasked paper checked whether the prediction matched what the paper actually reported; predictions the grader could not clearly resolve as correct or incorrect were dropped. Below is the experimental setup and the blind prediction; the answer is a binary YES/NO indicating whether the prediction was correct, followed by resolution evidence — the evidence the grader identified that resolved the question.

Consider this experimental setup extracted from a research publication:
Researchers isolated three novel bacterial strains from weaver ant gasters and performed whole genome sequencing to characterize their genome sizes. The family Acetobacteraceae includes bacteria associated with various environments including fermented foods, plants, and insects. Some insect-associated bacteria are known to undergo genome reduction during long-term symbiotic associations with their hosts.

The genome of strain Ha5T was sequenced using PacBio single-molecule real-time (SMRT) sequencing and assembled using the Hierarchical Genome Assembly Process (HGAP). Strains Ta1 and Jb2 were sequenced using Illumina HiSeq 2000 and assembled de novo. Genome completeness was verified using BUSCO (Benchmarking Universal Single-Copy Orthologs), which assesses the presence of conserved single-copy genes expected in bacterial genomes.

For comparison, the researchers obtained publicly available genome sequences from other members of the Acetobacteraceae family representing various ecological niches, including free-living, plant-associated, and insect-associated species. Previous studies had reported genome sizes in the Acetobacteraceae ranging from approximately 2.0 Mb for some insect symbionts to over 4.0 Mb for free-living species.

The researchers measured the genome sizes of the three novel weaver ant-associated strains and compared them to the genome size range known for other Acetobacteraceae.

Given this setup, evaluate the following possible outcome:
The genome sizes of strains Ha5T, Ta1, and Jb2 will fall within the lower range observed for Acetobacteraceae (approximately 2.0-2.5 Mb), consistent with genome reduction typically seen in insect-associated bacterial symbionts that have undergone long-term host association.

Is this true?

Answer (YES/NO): NO